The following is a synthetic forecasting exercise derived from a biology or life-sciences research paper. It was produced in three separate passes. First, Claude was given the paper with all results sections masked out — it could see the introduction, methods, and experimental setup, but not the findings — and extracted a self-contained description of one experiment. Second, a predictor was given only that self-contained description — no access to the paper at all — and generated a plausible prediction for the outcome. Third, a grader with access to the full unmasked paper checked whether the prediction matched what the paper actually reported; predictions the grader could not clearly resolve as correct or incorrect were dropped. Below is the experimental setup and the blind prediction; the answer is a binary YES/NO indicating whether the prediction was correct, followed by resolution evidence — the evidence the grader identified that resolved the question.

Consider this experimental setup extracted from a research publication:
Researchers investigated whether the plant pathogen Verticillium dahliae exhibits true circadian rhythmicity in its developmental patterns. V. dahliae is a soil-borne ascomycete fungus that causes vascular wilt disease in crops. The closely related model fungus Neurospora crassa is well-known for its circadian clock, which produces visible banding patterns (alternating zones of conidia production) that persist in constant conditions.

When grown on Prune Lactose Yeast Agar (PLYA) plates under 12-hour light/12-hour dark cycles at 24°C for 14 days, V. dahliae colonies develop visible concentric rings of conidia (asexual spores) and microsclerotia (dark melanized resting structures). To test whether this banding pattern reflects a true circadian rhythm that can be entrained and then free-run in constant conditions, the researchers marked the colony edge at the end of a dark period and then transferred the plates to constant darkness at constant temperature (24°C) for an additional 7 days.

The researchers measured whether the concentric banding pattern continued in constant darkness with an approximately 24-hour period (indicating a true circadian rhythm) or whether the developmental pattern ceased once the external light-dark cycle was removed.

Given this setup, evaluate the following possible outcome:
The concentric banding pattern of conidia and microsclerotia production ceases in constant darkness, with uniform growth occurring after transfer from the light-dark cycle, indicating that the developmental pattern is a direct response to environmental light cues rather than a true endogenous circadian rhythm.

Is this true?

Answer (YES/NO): YES